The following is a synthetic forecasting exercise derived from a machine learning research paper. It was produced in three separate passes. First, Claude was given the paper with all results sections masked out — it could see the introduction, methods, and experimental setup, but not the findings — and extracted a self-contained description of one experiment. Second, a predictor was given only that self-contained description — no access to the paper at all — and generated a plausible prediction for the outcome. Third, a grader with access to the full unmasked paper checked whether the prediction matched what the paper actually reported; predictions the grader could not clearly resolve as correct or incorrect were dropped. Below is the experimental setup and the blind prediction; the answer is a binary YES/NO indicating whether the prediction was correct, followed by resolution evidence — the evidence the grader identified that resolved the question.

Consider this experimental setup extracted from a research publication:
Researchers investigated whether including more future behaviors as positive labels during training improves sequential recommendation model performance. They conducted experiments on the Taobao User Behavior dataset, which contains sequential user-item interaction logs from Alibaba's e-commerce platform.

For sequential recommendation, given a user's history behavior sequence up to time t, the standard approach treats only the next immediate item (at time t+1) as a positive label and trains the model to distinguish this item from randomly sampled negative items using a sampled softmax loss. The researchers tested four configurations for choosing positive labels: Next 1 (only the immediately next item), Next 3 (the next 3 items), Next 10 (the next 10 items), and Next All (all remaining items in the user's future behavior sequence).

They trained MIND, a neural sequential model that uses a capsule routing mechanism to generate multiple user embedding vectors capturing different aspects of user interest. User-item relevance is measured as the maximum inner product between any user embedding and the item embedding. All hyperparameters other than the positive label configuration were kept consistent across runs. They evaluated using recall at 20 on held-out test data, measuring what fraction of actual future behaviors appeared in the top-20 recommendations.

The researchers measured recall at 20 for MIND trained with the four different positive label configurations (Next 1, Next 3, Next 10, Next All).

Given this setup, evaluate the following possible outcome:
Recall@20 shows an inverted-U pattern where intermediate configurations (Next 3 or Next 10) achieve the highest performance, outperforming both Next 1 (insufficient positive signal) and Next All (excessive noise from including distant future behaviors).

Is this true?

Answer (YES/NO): NO